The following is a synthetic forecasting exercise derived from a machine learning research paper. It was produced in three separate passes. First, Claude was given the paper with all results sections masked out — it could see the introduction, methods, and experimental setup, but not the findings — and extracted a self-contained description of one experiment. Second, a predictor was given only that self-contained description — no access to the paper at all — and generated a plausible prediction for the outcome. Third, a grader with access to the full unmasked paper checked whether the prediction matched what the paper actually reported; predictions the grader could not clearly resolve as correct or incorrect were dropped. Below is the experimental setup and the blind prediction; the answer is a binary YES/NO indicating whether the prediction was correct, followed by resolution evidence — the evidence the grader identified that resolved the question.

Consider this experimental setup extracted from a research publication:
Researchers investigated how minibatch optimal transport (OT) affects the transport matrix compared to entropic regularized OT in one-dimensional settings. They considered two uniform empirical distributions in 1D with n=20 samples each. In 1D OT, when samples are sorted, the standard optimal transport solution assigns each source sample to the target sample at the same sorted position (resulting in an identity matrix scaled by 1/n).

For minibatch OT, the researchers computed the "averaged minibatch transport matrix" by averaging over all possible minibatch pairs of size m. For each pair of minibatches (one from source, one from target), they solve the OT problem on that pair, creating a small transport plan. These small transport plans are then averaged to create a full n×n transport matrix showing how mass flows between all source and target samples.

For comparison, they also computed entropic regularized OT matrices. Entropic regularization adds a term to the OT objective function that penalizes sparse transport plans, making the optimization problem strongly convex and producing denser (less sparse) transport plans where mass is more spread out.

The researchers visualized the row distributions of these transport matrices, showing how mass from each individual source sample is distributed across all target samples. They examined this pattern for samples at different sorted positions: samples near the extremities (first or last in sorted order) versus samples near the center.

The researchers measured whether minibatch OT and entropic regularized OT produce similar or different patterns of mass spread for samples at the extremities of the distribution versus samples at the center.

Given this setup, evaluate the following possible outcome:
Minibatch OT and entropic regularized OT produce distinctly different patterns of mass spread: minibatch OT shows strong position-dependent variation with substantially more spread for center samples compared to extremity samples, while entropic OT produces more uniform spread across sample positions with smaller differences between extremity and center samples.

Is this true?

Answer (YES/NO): YES